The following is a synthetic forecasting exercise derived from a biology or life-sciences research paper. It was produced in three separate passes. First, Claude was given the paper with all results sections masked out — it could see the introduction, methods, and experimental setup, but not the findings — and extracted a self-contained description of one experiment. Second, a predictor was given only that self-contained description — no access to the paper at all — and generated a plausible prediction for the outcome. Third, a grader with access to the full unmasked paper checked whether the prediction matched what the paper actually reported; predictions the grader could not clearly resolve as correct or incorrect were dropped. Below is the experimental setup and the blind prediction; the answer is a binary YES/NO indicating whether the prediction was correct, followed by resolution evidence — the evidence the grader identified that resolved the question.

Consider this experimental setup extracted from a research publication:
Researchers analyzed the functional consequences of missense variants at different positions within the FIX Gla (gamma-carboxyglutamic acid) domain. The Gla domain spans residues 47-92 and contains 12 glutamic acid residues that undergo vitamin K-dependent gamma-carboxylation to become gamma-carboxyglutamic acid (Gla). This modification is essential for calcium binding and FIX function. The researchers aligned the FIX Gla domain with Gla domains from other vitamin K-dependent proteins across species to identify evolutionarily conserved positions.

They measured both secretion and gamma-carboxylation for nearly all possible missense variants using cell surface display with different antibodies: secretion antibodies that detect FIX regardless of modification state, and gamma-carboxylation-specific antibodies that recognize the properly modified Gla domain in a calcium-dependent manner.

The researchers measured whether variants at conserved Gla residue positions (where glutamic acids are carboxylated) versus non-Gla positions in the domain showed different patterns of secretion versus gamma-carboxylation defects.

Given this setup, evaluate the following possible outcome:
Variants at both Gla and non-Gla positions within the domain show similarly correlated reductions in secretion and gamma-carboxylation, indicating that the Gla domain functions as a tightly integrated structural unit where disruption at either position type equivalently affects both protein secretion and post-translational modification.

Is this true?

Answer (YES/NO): NO